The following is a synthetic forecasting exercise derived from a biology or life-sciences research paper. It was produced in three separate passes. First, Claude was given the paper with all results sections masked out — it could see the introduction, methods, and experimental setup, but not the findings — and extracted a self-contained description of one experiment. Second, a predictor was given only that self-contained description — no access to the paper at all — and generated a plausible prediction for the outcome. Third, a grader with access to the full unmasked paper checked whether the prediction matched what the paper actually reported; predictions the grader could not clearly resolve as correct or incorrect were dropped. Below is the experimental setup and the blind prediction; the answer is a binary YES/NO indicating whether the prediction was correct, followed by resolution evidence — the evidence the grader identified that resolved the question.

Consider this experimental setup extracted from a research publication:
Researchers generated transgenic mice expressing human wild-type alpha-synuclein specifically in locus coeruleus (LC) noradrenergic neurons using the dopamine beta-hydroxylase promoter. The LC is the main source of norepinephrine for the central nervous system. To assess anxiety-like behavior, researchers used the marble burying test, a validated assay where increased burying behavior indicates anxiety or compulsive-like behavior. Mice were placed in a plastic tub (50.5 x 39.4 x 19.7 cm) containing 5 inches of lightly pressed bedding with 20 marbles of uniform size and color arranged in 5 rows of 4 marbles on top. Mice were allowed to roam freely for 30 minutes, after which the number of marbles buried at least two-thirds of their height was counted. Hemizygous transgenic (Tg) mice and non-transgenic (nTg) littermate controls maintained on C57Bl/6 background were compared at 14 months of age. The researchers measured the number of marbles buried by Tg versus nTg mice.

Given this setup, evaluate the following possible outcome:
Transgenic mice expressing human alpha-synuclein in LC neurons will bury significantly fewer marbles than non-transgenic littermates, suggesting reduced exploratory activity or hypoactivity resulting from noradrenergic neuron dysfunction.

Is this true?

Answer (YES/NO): NO